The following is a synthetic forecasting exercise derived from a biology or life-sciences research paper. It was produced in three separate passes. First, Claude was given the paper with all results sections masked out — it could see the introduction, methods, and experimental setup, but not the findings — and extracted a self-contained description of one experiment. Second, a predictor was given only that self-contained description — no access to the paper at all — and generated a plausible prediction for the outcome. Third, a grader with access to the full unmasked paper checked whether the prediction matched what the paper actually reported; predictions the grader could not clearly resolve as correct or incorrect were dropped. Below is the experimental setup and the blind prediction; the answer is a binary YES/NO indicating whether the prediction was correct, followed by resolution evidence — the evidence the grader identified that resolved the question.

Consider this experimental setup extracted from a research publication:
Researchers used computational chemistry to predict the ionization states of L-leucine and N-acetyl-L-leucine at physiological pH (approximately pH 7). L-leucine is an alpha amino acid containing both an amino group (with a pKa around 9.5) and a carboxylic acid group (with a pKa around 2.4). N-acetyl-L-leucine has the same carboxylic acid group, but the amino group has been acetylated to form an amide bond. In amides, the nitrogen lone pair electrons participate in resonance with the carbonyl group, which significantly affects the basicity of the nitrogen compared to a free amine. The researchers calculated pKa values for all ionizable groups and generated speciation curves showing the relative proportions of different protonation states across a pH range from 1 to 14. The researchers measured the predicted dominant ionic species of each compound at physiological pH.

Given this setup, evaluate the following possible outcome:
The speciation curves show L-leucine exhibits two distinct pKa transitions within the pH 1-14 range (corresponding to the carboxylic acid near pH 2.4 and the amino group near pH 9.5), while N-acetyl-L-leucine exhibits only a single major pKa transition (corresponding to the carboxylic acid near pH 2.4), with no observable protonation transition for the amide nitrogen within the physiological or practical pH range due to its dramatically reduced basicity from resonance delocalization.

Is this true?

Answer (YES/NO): NO